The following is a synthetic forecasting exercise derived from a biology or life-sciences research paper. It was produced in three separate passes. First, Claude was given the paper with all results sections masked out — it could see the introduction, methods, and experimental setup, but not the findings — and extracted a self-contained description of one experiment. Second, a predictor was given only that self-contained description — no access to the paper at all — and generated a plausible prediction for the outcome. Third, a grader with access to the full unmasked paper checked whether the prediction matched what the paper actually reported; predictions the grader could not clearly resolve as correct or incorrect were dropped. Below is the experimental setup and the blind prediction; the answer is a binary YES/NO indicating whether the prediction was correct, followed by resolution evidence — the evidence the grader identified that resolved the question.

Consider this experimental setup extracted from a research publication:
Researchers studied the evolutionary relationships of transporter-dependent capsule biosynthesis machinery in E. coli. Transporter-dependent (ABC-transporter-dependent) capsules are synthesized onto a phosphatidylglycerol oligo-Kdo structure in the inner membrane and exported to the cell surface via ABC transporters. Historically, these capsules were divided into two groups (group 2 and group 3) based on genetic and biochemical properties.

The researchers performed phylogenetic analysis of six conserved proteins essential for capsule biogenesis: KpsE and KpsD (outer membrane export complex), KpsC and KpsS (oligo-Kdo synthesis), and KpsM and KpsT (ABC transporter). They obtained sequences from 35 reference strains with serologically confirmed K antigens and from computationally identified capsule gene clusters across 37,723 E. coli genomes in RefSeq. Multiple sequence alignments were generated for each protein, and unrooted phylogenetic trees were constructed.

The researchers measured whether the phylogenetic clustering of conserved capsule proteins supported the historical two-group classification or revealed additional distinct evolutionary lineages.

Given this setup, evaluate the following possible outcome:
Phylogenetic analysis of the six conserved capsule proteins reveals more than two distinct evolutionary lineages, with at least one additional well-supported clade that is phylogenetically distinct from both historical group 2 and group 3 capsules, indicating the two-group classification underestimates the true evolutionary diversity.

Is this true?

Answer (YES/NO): YES